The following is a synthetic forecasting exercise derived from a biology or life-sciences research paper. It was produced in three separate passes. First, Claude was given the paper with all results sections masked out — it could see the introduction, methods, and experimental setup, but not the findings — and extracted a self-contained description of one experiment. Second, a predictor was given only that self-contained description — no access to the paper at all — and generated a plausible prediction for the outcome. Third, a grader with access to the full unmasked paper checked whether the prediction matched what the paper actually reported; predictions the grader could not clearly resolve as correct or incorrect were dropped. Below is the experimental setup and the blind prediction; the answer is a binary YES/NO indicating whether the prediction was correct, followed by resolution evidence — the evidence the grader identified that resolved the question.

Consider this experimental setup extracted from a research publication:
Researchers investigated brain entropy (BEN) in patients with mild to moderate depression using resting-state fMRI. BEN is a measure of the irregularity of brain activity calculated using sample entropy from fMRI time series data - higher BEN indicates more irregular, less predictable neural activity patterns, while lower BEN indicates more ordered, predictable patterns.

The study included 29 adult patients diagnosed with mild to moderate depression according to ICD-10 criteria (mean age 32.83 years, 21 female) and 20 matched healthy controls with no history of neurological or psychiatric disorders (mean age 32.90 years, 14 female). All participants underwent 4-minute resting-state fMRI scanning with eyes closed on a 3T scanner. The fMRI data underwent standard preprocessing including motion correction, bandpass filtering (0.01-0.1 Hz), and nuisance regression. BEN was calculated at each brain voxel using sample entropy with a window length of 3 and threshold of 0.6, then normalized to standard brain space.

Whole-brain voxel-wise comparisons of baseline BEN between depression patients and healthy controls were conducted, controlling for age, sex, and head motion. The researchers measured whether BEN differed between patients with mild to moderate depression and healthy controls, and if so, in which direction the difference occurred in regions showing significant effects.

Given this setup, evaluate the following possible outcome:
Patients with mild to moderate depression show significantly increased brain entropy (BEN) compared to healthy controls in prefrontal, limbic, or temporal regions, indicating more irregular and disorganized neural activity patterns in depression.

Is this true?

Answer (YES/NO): YES